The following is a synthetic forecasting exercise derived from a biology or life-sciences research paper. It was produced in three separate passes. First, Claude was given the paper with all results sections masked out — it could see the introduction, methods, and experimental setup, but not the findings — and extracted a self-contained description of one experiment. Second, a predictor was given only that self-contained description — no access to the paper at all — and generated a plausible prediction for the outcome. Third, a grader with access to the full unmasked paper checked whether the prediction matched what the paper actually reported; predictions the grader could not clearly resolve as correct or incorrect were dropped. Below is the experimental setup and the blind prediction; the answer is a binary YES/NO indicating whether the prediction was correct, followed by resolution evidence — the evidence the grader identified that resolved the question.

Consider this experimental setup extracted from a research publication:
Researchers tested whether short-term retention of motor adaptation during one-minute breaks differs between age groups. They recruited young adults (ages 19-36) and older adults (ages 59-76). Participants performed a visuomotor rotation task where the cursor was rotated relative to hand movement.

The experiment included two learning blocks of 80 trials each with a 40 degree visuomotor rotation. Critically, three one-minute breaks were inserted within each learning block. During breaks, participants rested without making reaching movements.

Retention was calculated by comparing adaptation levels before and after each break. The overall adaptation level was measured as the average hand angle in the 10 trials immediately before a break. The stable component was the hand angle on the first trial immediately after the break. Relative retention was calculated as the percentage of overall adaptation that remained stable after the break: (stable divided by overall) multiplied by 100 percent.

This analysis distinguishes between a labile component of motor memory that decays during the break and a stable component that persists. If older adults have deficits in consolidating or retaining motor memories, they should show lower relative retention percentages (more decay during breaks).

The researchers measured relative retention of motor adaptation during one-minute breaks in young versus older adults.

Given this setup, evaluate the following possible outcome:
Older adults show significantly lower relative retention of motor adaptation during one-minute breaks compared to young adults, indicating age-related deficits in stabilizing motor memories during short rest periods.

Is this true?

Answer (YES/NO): NO